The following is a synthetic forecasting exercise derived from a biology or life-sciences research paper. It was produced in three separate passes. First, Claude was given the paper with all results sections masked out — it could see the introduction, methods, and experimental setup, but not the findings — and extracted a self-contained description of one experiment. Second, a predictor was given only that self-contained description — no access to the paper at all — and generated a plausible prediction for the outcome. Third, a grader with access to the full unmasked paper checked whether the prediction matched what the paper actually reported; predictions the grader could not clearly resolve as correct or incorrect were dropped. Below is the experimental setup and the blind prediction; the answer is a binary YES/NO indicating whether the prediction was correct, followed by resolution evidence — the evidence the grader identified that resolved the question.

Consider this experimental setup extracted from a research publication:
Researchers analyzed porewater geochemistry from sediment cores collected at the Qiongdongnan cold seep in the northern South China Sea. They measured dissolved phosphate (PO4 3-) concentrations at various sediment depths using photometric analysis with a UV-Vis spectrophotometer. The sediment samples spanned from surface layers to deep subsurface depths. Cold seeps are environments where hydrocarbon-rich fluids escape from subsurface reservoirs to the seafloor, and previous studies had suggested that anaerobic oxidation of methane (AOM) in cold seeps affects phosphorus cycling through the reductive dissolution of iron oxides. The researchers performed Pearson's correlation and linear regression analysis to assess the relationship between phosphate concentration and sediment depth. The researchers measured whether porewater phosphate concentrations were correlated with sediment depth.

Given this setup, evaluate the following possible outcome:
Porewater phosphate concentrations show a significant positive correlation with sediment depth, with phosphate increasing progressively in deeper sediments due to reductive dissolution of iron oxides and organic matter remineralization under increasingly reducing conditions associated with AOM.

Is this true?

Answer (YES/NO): YES